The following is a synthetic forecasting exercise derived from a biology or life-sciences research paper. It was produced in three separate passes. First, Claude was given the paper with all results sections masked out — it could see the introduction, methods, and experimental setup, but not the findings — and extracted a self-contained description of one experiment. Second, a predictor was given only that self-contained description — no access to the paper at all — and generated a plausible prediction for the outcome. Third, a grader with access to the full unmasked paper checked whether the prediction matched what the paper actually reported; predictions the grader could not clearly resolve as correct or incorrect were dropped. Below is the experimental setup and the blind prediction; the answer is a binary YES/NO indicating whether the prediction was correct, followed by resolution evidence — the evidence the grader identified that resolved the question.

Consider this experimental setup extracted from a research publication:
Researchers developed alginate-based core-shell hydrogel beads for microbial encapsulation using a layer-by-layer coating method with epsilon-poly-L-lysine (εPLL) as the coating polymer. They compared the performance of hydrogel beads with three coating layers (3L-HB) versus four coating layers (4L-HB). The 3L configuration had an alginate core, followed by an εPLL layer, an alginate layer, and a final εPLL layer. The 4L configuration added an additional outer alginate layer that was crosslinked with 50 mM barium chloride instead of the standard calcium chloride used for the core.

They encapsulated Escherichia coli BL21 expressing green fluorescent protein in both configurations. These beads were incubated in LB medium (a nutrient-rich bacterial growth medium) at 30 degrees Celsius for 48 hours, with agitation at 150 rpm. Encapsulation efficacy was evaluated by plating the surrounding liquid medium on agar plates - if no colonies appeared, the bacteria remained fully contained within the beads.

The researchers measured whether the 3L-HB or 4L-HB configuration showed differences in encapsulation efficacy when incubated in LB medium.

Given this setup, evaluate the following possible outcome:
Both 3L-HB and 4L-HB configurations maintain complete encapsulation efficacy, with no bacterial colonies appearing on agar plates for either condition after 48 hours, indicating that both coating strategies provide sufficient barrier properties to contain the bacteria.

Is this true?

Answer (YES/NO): YES